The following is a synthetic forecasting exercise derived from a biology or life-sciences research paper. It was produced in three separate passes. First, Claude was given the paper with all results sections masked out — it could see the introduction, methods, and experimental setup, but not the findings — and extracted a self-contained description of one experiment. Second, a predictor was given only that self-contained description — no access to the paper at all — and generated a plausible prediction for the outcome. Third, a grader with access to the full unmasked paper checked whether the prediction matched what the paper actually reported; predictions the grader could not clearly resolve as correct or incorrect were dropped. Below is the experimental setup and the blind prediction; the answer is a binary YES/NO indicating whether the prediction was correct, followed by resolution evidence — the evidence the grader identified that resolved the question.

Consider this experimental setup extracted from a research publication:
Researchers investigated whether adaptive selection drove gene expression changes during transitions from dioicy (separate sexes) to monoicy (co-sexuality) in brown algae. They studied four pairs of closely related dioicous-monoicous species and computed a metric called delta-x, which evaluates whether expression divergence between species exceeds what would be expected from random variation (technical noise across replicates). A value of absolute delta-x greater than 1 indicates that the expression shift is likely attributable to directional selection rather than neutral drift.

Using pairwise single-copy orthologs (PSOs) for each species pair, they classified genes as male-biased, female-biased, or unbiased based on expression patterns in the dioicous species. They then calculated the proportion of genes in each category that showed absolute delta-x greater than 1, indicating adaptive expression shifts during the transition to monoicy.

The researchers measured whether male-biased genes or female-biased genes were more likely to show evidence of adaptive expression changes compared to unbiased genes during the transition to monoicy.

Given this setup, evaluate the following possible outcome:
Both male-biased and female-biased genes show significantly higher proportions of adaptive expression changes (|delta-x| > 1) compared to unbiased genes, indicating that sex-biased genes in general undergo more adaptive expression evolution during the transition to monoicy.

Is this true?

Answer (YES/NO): NO